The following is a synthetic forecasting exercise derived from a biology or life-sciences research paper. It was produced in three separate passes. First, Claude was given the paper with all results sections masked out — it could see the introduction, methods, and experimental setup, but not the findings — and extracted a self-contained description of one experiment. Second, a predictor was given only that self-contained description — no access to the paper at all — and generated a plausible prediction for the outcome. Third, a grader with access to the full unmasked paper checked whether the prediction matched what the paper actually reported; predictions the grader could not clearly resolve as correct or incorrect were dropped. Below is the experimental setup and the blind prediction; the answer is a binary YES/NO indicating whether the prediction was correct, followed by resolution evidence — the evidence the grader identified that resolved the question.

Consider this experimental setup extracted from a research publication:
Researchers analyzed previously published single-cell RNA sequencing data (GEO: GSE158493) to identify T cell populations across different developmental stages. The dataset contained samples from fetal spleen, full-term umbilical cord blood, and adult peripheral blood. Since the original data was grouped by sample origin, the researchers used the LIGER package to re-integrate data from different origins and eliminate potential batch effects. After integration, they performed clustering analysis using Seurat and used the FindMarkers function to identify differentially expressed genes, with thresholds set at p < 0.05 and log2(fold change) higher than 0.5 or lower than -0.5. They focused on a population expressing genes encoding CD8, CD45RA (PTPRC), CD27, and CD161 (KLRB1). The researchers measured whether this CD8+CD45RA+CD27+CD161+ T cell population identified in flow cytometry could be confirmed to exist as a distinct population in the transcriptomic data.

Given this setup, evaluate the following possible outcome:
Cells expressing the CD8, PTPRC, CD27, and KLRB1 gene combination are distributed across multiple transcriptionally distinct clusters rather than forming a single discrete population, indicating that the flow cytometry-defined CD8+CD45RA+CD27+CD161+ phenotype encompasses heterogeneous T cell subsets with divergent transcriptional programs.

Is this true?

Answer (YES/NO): NO